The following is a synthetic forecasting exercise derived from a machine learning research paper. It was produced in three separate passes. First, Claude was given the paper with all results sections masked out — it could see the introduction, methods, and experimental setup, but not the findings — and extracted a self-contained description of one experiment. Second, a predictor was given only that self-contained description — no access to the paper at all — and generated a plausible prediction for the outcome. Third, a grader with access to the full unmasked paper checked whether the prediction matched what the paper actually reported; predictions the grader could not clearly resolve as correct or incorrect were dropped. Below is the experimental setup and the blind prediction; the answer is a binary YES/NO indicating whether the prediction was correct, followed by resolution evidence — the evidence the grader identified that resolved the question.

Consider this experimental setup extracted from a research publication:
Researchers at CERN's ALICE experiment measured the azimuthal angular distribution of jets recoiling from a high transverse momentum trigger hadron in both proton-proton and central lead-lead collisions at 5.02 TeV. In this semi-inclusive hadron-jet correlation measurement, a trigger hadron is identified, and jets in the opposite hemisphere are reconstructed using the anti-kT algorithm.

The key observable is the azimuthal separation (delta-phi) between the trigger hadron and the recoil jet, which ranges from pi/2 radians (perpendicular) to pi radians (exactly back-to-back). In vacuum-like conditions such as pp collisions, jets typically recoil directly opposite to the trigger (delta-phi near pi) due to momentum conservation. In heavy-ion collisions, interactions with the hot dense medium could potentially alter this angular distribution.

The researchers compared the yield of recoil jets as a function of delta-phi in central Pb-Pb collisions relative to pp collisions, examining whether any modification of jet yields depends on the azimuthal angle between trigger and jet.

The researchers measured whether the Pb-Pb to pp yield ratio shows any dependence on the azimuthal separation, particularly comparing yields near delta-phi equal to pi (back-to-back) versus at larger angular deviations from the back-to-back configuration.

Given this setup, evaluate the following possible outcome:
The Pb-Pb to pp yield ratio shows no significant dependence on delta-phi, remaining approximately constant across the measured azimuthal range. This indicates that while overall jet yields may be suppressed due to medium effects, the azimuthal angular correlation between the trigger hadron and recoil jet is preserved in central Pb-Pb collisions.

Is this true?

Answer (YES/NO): NO